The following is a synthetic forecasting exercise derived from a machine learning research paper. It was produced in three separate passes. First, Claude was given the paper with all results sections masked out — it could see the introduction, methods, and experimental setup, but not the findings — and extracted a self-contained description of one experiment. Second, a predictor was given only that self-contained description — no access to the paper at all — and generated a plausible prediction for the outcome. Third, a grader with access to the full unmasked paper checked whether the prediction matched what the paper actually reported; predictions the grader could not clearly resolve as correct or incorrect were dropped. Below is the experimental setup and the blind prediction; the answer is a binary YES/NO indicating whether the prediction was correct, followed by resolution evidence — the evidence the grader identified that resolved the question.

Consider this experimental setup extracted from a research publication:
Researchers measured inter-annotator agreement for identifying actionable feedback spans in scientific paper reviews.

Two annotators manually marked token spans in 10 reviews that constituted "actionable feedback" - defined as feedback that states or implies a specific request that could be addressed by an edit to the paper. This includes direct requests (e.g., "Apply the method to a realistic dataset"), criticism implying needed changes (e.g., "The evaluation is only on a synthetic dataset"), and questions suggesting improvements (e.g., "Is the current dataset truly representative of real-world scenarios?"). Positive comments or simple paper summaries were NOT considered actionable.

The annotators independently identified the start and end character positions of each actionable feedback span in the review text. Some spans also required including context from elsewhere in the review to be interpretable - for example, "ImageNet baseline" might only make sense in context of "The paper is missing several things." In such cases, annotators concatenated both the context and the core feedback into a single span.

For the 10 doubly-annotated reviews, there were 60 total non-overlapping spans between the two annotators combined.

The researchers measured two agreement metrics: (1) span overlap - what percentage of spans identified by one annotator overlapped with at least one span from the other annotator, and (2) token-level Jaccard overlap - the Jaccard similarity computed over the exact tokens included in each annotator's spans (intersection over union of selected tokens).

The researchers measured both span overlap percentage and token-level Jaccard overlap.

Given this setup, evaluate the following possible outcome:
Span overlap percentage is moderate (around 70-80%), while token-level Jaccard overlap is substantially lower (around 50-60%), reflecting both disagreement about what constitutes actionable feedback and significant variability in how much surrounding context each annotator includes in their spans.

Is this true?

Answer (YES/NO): NO